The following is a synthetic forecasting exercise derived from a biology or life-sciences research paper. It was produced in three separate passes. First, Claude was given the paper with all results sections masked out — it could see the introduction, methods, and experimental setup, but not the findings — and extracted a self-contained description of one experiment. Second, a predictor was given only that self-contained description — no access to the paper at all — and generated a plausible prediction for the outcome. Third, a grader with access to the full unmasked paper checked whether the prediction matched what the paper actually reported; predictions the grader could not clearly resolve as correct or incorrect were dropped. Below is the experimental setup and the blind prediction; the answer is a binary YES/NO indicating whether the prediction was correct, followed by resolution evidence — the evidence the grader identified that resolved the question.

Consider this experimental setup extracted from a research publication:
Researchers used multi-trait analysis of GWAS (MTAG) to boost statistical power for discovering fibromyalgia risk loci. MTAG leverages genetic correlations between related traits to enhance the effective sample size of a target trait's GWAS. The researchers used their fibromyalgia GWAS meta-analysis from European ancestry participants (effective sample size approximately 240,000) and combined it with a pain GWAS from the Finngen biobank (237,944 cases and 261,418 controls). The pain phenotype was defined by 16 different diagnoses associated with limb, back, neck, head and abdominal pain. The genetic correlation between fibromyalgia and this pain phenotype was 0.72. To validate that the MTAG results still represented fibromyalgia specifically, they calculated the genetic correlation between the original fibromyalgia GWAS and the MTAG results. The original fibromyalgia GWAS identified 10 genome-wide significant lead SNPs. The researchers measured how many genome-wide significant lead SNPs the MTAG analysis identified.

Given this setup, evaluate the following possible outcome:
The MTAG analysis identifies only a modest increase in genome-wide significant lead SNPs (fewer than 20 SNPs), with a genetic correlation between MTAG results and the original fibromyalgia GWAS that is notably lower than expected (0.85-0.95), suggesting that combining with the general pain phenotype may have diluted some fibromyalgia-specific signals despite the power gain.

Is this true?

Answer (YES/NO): NO